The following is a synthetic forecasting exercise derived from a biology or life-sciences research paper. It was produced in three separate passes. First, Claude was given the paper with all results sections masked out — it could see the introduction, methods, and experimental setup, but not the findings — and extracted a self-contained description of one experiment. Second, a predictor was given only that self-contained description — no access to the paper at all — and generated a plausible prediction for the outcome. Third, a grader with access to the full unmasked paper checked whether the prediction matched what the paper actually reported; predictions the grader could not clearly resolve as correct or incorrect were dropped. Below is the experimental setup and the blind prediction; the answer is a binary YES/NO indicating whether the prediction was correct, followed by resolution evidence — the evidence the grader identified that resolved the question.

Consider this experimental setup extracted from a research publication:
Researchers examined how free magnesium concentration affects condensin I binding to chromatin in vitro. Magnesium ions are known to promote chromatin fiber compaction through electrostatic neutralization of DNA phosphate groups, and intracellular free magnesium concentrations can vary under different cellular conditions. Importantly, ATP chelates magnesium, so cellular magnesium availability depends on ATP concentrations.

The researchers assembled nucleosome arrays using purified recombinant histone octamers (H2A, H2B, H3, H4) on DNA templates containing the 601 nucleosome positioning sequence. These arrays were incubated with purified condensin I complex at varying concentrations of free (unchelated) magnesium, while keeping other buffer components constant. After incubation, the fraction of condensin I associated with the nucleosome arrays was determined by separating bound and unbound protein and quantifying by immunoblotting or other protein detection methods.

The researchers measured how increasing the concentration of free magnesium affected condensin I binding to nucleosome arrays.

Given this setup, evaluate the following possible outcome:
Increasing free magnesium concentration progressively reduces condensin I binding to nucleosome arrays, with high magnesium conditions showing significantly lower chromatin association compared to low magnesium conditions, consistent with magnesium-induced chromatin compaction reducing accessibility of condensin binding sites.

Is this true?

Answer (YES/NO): YES